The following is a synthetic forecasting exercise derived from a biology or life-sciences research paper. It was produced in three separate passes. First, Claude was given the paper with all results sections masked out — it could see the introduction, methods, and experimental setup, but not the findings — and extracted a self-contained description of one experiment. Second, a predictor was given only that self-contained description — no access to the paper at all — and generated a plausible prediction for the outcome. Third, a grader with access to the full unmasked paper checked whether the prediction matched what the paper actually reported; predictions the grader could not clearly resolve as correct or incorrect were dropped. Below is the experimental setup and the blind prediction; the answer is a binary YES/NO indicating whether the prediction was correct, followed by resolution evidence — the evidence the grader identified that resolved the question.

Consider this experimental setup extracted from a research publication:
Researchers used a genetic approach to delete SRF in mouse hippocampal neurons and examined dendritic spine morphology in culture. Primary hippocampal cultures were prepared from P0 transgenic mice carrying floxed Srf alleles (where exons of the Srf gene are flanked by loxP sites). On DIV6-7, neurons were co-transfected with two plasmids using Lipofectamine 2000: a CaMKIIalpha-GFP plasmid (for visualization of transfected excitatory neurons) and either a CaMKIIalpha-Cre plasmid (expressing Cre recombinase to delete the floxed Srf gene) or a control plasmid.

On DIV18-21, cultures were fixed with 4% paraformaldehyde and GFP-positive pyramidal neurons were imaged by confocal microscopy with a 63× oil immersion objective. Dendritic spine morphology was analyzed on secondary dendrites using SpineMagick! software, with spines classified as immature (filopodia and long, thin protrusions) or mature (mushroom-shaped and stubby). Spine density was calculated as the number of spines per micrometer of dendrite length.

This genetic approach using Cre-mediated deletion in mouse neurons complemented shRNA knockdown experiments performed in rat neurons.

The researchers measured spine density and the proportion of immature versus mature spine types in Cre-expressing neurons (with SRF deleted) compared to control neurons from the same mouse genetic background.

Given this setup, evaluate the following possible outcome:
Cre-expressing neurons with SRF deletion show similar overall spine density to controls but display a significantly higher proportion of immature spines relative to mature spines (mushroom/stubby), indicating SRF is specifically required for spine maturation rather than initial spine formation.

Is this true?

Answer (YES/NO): YES